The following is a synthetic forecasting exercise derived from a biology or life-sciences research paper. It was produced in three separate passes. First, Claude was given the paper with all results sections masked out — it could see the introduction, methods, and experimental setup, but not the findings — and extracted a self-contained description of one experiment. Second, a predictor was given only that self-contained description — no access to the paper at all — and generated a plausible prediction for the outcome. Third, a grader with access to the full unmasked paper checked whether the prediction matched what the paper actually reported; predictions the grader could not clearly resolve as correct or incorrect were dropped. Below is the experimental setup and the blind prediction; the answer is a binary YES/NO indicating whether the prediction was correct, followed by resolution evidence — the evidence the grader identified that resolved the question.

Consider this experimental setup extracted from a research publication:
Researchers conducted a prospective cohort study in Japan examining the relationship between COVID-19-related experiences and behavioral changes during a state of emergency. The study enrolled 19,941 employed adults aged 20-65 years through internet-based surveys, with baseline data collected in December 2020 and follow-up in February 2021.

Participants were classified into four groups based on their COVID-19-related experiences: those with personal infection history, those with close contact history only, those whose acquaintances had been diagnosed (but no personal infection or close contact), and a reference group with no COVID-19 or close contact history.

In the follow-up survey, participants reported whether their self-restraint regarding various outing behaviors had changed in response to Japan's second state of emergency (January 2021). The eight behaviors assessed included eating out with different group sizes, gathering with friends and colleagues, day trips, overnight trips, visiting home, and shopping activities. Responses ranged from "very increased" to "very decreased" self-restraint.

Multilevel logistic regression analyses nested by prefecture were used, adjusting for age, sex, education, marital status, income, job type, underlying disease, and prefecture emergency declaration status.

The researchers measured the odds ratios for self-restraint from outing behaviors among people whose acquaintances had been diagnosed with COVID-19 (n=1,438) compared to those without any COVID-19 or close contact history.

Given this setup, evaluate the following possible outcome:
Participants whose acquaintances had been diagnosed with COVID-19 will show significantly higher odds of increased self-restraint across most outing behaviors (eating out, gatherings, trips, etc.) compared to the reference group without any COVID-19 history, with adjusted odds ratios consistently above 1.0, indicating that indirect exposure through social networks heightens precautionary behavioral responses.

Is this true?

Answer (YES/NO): YES